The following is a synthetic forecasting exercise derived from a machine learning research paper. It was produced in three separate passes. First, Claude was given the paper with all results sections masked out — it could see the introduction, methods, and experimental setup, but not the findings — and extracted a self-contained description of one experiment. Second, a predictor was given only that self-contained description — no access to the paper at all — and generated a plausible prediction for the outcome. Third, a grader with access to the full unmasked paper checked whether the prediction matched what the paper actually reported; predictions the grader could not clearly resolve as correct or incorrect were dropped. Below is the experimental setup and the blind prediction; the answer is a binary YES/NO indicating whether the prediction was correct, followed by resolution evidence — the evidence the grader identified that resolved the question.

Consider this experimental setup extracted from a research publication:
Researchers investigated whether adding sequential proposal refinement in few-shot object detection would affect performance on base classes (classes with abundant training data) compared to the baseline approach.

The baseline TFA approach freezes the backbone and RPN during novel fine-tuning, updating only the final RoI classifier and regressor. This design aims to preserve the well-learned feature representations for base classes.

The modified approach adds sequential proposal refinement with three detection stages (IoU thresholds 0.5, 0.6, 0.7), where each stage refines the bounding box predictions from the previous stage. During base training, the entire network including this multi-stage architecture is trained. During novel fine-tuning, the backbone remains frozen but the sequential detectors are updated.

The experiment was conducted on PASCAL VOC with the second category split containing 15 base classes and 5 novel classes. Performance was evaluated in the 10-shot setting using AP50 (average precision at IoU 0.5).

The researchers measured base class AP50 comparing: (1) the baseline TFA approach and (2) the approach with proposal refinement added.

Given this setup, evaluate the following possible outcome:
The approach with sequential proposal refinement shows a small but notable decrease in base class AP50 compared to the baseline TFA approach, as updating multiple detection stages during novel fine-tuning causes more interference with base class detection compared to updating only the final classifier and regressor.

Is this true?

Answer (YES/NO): NO